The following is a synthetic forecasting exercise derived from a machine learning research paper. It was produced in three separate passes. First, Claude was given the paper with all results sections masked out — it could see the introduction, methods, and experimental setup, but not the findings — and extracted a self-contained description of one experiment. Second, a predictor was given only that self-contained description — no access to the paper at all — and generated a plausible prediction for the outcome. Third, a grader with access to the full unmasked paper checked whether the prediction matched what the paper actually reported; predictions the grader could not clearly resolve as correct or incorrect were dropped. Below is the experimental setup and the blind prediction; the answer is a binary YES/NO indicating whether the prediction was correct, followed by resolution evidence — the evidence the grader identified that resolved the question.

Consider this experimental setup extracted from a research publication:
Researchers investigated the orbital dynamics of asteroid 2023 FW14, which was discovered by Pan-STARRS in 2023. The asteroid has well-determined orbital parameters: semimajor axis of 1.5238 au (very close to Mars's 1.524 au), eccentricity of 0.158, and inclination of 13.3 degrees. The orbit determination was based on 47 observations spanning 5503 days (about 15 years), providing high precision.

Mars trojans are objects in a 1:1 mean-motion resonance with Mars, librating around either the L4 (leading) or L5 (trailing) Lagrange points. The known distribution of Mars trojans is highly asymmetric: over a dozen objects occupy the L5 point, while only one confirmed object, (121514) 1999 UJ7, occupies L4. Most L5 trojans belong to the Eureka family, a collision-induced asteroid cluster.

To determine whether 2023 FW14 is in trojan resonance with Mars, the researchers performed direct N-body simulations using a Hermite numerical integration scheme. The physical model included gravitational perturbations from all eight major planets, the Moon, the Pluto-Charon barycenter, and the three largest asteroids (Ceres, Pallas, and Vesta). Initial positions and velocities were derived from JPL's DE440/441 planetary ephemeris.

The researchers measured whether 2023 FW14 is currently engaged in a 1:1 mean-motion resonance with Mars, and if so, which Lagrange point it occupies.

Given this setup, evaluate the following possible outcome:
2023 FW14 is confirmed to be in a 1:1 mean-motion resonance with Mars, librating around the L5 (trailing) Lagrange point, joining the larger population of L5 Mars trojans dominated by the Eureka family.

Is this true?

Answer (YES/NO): NO